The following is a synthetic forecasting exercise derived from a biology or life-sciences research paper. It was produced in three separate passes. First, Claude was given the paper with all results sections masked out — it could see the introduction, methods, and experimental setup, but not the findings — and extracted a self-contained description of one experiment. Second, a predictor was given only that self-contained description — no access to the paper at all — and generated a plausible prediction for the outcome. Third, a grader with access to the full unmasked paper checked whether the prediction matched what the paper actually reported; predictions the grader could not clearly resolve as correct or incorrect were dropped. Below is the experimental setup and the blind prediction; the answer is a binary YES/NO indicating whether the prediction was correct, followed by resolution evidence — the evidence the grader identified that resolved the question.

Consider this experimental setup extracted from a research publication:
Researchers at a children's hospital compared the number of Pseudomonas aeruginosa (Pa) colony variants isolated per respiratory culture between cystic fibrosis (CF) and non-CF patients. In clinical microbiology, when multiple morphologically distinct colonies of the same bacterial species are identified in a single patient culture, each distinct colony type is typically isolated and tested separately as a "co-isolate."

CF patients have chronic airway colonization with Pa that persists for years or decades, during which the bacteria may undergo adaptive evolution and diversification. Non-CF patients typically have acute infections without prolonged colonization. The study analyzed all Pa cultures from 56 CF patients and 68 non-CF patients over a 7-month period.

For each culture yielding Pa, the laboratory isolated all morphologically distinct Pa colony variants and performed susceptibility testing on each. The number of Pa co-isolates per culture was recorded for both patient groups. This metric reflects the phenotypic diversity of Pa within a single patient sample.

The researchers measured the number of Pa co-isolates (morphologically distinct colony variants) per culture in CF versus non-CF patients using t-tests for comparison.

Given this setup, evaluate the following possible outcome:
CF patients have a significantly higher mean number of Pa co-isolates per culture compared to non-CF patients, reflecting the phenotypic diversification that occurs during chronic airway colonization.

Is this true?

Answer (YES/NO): YES